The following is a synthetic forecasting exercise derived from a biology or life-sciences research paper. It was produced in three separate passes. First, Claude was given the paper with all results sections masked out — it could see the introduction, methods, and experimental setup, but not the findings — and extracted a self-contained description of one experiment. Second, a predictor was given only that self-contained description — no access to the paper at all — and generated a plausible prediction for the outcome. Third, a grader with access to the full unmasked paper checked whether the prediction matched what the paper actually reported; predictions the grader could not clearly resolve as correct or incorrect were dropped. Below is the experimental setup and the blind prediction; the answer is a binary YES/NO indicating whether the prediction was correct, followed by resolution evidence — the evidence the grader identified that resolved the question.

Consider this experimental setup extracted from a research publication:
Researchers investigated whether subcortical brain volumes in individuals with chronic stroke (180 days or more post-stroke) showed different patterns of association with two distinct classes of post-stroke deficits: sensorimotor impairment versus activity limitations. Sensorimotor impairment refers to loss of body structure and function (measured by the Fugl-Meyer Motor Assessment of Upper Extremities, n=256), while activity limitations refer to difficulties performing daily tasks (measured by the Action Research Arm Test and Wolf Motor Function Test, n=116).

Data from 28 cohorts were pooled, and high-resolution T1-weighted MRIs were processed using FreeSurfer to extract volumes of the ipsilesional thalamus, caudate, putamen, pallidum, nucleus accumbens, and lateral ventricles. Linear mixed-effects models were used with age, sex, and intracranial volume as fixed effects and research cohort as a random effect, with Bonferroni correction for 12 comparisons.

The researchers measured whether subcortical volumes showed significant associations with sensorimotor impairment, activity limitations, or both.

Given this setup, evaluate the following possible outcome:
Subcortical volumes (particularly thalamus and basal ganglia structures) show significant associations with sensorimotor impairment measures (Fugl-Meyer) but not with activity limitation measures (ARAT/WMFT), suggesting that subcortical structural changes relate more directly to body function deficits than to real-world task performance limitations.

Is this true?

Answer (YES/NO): NO